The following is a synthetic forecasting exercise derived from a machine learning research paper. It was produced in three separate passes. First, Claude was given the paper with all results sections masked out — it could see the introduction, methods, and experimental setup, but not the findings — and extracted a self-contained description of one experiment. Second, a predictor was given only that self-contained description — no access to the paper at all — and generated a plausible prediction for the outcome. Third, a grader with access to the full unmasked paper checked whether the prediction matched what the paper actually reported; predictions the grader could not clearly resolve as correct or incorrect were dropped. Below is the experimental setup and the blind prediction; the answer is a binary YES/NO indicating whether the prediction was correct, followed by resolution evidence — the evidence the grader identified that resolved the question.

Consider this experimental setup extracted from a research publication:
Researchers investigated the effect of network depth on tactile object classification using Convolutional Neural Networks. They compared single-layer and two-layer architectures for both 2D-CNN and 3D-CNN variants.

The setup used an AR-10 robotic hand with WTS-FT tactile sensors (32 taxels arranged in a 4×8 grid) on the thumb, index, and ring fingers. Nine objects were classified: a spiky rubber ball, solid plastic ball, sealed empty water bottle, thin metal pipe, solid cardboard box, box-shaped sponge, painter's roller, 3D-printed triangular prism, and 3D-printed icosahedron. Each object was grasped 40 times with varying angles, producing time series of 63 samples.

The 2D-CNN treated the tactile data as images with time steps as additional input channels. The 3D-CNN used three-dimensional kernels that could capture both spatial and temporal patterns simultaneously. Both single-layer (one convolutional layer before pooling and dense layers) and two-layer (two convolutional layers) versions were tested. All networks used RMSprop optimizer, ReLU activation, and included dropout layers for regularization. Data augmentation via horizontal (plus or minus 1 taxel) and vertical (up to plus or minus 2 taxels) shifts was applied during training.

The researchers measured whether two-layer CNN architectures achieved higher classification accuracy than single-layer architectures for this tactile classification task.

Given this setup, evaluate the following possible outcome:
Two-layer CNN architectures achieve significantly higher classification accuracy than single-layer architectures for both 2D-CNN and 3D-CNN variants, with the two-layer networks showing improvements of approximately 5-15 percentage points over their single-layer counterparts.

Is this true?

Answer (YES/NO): NO